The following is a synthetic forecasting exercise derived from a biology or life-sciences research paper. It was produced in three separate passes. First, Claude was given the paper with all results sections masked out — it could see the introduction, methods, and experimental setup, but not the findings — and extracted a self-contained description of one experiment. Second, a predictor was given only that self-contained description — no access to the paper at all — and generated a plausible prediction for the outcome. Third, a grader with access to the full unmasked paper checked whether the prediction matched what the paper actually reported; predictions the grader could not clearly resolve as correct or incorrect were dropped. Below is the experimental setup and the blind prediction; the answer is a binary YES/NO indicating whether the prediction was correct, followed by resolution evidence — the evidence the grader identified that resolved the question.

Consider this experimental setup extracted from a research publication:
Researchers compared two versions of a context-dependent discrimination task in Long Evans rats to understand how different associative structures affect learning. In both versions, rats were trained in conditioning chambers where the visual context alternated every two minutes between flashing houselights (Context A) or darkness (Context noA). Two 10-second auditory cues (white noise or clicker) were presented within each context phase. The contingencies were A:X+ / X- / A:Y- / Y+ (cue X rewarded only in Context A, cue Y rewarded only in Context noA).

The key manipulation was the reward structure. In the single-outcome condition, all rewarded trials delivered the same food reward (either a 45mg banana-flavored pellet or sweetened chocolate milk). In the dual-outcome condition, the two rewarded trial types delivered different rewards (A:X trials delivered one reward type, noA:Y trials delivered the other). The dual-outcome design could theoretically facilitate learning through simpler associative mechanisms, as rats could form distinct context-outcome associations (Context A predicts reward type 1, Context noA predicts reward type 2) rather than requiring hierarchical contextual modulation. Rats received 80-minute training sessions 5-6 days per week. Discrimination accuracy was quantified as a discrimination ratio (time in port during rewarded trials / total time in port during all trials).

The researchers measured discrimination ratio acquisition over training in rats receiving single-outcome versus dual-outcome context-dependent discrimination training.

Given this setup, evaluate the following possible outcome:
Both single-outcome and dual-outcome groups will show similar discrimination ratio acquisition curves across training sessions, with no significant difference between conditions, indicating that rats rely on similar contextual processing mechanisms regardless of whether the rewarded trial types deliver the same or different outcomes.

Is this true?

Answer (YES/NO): NO